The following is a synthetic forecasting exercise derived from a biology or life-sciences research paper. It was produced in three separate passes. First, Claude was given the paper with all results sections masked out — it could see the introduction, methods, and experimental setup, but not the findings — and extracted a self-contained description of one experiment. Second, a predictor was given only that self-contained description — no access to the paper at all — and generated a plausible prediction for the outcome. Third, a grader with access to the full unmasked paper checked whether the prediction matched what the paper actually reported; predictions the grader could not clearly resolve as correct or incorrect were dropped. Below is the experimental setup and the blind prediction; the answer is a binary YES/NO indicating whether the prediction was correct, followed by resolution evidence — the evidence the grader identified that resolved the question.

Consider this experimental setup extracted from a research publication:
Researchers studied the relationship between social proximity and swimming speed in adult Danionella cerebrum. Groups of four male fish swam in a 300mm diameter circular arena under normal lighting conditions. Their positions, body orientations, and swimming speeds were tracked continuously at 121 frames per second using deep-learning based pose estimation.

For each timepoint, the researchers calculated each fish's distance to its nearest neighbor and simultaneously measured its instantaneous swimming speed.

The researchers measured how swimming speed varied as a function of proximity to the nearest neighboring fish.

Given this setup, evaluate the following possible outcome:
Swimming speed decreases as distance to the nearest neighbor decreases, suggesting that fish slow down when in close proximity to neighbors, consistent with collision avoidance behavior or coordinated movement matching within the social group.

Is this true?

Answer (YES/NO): NO